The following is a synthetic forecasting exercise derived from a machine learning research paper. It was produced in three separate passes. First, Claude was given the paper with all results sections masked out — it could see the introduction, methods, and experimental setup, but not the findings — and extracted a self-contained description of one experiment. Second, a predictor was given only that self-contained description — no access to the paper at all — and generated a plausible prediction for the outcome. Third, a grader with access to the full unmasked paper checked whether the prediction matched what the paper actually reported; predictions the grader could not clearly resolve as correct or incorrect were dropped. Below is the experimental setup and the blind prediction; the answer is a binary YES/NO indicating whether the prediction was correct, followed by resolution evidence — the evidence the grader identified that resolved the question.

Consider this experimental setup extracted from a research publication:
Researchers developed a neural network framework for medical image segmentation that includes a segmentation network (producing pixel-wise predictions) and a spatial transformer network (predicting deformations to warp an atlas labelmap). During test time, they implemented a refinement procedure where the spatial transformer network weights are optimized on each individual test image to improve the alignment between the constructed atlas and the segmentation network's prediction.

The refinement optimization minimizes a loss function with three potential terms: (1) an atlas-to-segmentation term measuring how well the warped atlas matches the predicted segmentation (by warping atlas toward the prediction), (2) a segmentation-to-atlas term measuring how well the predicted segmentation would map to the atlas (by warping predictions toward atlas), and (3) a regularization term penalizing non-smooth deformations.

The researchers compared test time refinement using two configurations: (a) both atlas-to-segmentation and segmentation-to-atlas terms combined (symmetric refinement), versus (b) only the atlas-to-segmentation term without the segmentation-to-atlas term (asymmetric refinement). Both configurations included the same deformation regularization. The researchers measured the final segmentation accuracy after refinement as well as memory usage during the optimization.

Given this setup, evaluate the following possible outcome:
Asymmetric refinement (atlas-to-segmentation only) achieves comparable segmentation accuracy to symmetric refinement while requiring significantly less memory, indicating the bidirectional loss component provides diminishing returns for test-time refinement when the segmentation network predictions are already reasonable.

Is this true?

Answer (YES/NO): NO